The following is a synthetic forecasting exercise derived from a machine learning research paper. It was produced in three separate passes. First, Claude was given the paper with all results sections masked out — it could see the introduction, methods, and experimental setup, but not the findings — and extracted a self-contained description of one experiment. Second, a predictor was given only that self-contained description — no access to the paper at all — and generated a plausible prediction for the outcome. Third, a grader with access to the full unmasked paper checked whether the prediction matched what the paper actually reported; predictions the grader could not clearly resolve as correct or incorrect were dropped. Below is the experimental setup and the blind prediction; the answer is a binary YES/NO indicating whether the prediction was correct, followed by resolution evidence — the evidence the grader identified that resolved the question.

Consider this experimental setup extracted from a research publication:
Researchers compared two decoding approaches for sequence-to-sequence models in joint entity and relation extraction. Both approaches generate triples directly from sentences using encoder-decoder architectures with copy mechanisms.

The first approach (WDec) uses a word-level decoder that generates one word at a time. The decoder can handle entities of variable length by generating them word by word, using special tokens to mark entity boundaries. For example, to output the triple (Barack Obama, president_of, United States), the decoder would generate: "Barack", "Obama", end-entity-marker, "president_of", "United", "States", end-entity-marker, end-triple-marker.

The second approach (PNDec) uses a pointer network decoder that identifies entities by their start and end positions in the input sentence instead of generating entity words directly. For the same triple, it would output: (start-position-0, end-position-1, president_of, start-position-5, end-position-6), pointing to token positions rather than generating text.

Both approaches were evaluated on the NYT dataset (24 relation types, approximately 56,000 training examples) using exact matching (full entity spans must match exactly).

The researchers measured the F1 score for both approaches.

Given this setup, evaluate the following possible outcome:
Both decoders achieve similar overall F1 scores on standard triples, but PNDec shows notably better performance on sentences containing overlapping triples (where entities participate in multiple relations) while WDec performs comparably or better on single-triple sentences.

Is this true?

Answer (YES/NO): NO